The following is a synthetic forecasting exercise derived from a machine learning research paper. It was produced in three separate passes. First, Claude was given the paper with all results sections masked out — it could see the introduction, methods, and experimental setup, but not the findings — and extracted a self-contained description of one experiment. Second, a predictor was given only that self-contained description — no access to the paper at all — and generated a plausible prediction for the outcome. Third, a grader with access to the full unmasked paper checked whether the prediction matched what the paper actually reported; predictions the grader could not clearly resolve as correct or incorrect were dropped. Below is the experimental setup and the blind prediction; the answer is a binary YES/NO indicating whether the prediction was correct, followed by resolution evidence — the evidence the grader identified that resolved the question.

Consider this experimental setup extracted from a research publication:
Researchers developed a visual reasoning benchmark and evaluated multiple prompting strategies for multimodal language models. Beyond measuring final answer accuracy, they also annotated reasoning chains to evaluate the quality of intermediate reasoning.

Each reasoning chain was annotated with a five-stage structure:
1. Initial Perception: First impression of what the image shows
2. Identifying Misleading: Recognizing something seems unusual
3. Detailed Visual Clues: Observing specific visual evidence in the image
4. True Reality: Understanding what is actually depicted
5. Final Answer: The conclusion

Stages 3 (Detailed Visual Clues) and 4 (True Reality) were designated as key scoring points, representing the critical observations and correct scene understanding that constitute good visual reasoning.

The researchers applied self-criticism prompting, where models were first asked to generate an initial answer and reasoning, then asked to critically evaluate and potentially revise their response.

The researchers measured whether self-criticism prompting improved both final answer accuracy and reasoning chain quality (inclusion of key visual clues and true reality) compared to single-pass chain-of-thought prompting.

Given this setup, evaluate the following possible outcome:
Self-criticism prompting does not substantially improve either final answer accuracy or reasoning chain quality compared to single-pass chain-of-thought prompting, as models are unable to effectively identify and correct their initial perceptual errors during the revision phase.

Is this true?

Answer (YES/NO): NO